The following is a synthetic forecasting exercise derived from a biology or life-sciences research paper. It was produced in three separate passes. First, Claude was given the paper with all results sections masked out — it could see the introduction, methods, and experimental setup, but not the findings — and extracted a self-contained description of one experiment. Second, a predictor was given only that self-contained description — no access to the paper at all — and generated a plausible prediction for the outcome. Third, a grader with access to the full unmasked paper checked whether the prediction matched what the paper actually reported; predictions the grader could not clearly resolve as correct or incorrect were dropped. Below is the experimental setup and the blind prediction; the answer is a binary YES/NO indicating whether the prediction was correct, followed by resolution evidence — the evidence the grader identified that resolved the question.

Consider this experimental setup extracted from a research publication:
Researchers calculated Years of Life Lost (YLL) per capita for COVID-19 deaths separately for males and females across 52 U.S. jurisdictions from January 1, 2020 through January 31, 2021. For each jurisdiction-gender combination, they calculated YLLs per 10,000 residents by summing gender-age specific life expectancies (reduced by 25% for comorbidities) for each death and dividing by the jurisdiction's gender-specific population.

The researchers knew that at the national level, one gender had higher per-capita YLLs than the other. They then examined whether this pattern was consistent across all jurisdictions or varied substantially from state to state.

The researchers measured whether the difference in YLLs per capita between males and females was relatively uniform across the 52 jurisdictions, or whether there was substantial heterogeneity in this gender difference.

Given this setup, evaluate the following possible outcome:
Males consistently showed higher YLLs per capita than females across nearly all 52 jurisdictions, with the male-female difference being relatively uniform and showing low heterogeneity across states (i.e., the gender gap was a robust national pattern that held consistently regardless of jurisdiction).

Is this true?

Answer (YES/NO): NO